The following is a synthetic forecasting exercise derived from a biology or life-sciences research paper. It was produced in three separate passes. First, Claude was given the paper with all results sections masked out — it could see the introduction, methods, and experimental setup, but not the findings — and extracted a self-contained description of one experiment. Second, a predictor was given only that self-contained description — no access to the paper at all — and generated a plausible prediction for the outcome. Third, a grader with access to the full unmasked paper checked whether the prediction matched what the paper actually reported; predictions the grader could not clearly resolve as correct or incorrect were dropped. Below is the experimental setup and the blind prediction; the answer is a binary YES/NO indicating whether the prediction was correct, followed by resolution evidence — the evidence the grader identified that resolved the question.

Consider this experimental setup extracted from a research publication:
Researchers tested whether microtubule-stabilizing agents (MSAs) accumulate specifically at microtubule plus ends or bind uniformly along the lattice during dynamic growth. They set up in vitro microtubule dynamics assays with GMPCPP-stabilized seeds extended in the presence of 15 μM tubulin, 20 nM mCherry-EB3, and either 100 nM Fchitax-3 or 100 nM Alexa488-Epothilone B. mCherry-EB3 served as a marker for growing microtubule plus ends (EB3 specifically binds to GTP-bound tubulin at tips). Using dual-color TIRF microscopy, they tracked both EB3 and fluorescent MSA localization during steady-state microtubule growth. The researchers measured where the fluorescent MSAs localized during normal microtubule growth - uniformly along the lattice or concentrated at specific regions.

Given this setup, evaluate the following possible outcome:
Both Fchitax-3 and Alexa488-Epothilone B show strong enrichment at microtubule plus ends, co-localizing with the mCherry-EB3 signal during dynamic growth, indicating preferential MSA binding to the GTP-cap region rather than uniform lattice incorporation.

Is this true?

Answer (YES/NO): NO